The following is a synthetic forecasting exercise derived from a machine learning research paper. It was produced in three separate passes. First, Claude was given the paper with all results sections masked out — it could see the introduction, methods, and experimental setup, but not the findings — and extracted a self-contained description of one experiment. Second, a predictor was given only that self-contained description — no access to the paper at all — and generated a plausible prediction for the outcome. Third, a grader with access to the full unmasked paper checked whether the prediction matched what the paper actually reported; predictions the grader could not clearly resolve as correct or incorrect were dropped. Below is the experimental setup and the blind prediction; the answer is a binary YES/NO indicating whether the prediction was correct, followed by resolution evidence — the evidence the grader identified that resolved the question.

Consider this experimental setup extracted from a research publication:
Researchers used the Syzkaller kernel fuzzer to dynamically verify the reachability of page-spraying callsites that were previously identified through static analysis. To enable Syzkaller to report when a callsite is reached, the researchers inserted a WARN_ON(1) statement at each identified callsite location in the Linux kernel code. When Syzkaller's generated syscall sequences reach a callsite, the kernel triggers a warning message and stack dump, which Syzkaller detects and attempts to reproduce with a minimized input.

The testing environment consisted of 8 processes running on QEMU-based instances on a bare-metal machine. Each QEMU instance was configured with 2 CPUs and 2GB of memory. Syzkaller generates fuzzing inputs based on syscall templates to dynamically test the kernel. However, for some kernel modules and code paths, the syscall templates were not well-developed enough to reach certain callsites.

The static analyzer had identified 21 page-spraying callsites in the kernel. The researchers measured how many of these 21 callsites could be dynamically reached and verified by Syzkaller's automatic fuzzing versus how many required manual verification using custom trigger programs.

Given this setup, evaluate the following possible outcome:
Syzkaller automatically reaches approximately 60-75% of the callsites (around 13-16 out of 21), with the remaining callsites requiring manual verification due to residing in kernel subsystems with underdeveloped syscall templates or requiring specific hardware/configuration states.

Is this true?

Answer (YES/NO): NO